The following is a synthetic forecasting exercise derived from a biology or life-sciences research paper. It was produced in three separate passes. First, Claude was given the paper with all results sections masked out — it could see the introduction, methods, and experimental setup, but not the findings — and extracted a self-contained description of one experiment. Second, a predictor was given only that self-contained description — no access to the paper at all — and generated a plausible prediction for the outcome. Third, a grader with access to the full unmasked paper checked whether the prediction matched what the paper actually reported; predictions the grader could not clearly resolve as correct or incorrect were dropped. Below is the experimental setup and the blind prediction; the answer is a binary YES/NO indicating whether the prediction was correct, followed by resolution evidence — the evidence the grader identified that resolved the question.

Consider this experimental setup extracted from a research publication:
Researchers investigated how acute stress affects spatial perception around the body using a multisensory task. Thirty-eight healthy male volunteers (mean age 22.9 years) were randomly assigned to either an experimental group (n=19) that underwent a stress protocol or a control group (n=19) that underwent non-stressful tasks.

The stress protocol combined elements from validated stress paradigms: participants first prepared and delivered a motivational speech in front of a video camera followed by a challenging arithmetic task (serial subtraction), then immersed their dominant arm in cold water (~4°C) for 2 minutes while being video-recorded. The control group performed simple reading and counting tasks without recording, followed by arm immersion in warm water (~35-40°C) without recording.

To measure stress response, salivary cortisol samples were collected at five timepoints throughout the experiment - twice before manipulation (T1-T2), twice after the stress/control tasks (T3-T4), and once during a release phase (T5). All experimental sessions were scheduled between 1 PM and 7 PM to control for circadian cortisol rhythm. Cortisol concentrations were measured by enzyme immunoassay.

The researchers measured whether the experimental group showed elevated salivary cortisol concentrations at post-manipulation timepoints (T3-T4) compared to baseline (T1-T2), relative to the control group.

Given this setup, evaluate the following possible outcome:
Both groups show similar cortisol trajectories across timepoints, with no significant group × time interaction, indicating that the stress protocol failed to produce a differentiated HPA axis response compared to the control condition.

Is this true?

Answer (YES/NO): NO